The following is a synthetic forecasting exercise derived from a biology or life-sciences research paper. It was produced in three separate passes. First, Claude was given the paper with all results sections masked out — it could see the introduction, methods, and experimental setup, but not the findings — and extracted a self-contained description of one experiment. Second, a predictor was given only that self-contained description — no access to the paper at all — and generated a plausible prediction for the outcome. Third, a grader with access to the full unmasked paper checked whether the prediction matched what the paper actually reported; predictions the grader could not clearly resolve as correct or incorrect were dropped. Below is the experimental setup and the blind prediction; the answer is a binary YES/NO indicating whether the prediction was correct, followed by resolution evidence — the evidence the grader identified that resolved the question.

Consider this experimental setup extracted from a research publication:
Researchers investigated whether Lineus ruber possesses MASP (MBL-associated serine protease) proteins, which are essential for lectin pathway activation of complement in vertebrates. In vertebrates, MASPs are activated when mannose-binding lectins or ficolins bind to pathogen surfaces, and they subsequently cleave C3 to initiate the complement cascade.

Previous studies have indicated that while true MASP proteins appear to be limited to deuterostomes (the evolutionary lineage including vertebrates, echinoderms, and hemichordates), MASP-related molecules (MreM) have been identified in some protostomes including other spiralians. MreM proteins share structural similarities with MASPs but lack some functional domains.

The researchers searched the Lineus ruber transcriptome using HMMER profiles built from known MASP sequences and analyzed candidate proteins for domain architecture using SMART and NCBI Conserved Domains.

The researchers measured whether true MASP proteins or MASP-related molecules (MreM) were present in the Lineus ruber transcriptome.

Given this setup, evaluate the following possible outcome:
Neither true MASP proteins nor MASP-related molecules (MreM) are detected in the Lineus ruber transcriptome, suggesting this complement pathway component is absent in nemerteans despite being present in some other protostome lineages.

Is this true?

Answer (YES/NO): YES